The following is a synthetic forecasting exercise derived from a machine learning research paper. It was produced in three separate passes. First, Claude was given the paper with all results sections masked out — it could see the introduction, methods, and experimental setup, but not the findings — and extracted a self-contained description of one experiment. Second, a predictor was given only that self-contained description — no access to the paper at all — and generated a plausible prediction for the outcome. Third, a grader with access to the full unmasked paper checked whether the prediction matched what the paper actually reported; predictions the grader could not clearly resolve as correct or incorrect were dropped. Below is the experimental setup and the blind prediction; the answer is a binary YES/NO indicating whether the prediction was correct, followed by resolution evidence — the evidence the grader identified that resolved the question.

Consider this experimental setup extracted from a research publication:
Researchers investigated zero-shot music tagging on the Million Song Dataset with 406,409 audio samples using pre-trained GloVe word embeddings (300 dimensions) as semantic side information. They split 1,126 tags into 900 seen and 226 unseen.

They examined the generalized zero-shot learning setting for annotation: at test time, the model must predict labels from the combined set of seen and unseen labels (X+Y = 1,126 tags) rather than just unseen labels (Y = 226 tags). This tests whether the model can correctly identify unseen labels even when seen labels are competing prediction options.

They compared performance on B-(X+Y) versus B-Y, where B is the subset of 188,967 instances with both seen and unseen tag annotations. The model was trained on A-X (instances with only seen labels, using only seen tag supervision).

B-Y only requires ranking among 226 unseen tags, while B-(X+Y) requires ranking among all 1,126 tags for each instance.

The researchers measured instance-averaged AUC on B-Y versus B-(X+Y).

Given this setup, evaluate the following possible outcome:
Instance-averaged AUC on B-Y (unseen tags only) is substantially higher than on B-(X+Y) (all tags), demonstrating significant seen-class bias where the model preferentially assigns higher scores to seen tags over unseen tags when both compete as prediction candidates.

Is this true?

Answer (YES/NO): NO